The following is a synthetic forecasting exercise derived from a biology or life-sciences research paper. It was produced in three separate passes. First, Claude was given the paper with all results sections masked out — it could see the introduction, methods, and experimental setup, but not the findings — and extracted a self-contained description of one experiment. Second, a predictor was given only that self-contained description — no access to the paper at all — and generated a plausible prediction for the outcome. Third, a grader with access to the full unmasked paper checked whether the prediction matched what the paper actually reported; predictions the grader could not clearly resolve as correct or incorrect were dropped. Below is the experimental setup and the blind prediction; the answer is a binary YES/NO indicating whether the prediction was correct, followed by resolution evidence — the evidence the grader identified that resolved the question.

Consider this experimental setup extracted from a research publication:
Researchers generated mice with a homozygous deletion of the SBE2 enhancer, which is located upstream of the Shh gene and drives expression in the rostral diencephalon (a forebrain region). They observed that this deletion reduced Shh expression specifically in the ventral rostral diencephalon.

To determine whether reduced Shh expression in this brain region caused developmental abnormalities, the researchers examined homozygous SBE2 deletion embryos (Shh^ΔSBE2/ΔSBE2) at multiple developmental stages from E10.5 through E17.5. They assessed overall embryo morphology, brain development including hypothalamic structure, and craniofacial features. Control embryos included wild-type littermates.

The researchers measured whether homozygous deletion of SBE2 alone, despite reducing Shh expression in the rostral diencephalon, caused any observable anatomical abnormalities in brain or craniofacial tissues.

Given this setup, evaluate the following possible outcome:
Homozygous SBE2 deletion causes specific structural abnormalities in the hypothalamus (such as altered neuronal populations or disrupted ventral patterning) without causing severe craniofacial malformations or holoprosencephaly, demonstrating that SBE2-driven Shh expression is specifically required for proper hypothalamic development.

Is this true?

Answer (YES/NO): YES